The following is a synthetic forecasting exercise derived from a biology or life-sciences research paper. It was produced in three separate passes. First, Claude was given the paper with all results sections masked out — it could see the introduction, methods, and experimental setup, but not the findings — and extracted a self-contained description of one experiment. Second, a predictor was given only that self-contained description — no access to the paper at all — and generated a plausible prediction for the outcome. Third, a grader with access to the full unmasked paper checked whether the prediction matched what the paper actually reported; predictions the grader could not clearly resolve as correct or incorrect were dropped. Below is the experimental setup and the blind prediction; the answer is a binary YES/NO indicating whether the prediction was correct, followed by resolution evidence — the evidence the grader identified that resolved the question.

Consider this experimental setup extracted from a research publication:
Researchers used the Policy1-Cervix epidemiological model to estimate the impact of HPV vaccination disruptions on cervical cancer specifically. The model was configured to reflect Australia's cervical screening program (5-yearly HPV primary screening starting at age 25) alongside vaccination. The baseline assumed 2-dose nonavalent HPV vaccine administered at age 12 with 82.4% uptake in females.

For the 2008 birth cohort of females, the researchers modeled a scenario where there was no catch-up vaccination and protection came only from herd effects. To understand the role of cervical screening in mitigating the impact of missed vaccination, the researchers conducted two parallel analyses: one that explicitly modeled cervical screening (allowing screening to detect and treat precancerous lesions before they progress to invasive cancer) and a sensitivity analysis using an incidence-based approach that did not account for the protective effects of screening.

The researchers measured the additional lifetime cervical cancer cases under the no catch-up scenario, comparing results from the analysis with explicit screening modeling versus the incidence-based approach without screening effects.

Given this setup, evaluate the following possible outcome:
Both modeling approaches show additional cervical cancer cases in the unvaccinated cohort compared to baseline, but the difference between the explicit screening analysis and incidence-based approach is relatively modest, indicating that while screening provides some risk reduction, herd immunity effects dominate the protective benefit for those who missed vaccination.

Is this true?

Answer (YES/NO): NO